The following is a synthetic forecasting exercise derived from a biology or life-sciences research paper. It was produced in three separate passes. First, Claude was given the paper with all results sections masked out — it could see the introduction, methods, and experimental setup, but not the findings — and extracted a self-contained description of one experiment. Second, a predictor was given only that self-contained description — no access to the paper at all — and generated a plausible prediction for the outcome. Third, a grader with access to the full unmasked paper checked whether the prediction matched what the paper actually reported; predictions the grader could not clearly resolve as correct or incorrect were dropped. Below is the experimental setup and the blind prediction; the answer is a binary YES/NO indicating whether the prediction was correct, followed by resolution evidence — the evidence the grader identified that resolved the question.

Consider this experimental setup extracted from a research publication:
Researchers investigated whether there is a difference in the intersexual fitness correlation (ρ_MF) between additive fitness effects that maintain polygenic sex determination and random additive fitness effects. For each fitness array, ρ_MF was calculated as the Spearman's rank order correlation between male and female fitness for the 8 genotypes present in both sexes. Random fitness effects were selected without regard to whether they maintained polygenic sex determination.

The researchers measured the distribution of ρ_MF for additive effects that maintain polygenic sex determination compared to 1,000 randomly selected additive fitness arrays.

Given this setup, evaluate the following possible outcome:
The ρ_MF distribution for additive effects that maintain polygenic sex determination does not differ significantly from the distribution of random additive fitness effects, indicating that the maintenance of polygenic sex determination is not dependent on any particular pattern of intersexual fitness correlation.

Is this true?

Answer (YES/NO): NO